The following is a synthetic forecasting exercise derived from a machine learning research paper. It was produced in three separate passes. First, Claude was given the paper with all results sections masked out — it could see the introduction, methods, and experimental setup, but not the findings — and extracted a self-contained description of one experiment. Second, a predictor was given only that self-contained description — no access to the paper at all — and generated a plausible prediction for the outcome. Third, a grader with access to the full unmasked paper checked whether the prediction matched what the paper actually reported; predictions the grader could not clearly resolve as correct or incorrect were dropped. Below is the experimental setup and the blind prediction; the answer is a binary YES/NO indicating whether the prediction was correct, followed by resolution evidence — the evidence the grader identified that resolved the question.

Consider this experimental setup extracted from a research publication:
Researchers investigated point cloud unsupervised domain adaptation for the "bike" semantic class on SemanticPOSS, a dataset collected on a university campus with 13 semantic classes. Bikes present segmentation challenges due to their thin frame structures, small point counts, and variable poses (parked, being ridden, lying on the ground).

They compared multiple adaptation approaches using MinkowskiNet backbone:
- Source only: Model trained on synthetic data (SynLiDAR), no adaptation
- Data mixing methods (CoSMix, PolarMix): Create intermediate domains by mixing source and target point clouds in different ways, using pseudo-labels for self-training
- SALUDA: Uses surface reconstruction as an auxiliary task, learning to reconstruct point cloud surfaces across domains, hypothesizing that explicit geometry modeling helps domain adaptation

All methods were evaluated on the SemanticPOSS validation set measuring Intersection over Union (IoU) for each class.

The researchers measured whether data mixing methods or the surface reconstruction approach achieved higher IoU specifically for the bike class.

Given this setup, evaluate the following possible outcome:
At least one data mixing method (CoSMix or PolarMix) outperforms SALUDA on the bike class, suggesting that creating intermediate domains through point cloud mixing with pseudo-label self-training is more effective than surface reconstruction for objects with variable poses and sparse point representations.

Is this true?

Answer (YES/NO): YES